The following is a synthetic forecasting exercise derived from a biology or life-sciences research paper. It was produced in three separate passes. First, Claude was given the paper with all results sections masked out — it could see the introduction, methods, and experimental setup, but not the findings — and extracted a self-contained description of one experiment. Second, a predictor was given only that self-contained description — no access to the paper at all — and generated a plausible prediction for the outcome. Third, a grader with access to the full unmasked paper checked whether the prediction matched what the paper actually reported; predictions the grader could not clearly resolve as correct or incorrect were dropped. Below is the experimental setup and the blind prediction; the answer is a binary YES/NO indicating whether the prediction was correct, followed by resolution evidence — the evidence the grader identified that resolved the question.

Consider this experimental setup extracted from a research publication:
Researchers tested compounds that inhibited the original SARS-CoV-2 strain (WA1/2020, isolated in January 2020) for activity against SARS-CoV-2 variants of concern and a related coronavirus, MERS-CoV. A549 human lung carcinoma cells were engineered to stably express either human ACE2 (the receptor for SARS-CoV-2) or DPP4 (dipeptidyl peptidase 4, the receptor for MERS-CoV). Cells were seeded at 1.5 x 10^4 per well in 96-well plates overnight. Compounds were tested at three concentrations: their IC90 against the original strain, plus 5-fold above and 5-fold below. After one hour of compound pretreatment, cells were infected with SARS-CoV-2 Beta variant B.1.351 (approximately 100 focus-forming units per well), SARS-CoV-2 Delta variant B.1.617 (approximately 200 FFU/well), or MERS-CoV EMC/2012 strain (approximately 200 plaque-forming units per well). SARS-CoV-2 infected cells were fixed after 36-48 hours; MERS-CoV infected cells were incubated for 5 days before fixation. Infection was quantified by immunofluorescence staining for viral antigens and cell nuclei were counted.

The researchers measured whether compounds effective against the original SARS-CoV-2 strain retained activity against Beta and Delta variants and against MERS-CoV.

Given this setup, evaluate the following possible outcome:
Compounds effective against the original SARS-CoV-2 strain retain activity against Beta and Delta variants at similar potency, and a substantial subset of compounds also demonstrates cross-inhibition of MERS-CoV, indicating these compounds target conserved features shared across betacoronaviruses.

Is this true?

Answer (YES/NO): NO